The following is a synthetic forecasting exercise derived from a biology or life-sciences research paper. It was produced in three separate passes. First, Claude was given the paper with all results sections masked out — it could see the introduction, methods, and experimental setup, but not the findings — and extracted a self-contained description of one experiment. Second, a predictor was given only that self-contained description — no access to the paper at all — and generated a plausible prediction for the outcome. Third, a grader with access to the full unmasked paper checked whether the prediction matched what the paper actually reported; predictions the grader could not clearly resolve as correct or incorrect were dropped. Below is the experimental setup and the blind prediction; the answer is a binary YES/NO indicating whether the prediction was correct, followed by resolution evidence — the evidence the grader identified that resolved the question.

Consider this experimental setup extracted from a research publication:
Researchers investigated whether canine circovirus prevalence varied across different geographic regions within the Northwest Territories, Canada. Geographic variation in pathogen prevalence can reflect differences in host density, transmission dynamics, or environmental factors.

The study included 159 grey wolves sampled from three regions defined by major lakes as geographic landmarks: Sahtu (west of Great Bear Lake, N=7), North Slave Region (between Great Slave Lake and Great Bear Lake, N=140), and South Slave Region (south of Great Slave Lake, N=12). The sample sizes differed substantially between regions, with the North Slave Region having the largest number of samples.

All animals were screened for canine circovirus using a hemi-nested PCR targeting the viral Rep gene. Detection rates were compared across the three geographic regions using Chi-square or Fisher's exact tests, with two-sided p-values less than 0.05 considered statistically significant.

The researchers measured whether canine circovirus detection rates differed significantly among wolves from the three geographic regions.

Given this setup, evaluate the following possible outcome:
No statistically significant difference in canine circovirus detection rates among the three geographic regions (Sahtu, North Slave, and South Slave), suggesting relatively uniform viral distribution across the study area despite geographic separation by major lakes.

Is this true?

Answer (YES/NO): YES